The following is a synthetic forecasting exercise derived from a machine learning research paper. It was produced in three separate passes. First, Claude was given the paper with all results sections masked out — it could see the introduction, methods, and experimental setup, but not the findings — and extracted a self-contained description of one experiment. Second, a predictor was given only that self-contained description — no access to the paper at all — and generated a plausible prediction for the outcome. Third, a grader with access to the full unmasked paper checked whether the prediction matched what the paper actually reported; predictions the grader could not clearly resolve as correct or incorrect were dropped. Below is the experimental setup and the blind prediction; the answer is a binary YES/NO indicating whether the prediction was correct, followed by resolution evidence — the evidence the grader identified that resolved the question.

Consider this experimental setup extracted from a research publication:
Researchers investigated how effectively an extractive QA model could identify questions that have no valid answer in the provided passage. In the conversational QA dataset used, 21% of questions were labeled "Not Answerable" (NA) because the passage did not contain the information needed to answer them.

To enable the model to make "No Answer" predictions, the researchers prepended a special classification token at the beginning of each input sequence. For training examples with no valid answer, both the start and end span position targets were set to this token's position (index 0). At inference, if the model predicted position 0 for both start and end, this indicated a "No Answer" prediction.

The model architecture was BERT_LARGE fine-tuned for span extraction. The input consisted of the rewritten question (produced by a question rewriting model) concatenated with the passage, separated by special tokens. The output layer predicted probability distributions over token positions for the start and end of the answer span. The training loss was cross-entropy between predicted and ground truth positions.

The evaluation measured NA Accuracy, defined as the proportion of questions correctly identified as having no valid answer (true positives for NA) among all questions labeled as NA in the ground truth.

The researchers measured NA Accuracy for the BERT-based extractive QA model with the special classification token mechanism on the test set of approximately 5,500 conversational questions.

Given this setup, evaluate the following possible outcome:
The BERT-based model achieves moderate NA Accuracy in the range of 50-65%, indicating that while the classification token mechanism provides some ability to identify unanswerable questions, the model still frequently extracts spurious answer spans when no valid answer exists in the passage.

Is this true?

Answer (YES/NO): NO